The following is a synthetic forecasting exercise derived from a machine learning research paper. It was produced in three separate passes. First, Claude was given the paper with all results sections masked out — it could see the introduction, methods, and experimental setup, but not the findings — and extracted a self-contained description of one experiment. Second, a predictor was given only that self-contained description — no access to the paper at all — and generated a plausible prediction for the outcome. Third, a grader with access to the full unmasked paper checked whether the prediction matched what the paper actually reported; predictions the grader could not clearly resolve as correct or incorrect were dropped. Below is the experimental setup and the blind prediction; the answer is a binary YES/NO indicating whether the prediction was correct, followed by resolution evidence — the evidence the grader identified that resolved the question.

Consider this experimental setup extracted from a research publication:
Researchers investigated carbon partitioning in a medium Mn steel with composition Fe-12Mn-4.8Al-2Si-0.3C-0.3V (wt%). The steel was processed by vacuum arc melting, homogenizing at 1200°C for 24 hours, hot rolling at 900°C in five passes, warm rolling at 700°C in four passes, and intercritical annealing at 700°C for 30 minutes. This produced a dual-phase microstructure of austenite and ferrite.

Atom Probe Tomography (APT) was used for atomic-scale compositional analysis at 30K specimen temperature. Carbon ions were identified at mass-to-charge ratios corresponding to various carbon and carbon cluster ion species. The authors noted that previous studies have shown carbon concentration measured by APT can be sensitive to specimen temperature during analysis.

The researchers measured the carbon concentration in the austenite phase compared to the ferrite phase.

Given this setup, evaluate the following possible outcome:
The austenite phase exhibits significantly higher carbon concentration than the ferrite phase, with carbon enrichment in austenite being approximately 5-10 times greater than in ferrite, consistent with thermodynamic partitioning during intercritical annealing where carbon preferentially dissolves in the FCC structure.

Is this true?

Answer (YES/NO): NO